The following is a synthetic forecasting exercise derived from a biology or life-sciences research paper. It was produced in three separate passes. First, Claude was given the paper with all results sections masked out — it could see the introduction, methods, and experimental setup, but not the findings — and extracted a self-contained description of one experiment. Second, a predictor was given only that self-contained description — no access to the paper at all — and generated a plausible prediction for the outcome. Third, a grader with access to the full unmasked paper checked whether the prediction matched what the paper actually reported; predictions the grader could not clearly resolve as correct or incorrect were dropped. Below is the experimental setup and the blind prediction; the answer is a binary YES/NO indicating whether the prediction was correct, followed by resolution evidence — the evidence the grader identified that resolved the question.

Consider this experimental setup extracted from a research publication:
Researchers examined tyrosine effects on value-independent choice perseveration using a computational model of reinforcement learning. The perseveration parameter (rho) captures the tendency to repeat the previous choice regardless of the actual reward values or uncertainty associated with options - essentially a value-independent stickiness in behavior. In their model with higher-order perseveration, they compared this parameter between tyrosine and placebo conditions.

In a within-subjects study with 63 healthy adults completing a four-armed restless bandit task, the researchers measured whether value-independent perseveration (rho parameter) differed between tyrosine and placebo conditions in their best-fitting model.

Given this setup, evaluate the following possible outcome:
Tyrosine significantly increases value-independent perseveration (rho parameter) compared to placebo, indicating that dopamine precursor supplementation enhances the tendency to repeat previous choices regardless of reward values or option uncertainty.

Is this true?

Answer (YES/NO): NO